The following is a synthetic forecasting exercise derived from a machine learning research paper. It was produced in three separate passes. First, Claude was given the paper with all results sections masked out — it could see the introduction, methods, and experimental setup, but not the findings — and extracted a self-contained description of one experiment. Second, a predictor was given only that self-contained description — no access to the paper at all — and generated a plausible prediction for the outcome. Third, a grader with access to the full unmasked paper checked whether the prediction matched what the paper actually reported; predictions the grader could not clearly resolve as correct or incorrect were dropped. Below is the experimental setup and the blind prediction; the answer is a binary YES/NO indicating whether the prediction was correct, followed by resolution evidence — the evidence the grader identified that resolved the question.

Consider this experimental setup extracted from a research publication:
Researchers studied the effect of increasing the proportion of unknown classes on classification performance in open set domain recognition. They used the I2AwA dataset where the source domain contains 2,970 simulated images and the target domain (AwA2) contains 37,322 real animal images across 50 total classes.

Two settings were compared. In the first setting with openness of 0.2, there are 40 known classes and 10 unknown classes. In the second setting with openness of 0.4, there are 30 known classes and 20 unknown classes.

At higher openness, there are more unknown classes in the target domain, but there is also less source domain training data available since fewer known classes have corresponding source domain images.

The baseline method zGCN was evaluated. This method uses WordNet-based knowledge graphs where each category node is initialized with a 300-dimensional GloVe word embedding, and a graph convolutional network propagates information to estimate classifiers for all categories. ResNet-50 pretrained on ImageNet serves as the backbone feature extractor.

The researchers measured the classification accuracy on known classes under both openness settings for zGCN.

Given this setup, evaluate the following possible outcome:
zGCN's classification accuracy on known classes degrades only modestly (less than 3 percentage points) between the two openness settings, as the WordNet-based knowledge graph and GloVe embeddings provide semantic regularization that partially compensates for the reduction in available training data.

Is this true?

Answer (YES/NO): NO